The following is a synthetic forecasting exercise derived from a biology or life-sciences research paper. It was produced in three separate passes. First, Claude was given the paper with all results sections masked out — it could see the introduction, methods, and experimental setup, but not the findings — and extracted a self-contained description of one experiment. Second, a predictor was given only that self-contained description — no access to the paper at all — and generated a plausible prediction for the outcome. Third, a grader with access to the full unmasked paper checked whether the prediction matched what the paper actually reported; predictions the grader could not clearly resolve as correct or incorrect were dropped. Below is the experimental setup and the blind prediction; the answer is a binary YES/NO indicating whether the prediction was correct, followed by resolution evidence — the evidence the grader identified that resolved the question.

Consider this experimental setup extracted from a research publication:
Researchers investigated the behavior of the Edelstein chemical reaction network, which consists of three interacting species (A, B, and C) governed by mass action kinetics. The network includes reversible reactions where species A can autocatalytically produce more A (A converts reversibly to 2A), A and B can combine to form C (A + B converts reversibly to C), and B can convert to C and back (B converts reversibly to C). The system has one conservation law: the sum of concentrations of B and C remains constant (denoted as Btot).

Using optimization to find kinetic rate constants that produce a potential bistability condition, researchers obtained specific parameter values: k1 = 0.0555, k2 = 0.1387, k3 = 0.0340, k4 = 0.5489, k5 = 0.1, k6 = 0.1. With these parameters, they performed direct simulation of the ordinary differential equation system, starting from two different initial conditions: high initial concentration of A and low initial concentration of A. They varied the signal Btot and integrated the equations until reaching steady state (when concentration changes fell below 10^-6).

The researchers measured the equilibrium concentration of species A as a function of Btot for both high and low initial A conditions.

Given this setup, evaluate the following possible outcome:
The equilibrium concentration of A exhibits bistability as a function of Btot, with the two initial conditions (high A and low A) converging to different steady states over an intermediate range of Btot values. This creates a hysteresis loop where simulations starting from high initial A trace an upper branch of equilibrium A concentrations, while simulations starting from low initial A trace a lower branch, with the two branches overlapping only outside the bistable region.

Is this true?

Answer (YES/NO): YES